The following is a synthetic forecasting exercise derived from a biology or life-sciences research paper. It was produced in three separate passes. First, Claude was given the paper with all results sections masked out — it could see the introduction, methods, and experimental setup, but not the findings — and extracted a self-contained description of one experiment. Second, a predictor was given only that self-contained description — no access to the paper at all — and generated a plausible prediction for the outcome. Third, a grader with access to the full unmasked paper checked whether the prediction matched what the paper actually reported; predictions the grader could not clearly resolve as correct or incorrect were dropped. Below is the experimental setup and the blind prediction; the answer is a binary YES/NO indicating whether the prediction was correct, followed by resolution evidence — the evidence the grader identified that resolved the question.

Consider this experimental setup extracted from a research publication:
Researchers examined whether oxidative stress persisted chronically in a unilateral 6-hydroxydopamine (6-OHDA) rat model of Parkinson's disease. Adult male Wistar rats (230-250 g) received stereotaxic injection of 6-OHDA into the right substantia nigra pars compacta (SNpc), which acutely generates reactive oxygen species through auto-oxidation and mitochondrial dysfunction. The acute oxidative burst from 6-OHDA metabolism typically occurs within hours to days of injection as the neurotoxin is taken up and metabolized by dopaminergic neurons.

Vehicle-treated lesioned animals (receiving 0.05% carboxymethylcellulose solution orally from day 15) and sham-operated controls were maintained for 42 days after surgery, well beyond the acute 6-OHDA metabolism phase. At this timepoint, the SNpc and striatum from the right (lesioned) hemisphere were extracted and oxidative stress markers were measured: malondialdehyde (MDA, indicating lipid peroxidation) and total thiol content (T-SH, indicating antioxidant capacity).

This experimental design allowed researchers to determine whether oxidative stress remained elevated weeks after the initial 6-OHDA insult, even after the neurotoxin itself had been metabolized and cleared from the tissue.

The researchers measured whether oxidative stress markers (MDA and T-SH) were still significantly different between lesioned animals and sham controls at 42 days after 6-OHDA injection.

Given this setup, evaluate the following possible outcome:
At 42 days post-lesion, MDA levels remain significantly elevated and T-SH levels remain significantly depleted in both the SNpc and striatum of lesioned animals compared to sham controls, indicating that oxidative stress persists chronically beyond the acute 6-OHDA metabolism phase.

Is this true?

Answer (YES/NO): NO